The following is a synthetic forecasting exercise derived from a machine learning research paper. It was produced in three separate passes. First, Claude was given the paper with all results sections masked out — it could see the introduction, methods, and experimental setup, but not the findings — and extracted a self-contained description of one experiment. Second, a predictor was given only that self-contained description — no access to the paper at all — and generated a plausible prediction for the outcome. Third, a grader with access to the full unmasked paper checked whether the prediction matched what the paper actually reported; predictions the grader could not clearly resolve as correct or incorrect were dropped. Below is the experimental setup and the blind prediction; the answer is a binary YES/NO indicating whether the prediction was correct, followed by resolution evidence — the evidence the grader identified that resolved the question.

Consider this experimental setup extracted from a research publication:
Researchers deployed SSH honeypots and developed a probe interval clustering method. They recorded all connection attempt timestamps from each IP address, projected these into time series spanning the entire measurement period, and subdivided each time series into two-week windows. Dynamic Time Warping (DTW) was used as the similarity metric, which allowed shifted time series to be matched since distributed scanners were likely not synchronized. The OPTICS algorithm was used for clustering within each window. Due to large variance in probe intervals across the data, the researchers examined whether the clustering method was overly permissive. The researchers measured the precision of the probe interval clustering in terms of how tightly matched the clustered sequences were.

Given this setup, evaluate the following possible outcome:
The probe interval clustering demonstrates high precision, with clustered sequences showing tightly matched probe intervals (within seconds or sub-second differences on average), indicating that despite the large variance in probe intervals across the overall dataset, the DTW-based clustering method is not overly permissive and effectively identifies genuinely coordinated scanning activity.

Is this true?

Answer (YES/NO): NO